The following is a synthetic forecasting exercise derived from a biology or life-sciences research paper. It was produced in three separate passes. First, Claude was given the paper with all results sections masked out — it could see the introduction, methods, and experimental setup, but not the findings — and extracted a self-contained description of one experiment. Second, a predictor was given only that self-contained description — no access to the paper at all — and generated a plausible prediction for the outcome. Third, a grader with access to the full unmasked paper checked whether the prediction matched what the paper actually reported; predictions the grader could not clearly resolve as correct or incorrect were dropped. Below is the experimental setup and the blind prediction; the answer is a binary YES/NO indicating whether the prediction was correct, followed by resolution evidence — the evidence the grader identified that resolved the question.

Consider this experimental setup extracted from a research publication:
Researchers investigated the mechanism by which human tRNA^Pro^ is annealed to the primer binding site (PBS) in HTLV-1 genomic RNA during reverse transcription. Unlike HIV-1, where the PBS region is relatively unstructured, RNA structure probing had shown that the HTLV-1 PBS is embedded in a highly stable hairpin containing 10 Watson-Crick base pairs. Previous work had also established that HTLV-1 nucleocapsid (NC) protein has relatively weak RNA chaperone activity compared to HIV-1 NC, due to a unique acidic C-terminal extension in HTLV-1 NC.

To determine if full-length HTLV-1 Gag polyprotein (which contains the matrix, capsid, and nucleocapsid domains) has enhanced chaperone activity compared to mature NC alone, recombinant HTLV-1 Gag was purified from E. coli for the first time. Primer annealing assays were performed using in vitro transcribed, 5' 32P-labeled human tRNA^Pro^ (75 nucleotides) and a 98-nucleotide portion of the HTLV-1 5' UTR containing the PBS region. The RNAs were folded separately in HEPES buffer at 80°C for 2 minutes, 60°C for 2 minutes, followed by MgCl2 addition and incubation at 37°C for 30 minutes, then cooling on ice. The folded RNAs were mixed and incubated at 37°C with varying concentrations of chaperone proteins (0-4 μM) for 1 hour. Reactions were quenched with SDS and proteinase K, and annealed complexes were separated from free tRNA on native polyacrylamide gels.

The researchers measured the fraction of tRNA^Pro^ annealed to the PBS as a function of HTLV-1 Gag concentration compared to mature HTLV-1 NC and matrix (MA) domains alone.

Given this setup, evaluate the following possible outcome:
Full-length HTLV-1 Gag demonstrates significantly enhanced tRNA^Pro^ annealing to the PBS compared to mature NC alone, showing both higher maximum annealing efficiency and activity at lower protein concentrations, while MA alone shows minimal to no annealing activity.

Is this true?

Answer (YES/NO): NO